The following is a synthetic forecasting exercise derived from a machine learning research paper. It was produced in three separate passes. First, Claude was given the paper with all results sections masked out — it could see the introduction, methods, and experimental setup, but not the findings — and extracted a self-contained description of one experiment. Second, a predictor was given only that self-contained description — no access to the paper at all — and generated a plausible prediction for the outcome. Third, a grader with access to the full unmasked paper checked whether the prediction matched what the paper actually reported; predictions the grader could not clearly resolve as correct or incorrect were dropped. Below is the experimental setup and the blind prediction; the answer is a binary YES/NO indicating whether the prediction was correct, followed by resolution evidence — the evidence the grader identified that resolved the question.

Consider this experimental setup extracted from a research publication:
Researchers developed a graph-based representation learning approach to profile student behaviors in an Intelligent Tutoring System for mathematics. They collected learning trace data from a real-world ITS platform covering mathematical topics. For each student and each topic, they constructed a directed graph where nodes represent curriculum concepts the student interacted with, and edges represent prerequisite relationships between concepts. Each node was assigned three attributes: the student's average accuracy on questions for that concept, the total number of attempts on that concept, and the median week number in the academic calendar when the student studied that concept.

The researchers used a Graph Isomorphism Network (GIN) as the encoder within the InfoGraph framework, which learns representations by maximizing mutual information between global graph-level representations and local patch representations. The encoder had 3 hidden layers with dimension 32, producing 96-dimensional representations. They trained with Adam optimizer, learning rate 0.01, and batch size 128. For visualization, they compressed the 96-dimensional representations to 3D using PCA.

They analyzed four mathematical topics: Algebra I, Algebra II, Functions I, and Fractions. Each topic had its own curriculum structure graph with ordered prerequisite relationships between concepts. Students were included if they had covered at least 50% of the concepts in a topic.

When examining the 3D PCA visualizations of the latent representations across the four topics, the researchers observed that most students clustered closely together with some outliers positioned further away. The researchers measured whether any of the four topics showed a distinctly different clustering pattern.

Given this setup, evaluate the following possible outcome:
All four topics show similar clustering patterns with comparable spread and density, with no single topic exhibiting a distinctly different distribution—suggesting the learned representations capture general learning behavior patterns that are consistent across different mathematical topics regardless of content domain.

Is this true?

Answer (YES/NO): NO